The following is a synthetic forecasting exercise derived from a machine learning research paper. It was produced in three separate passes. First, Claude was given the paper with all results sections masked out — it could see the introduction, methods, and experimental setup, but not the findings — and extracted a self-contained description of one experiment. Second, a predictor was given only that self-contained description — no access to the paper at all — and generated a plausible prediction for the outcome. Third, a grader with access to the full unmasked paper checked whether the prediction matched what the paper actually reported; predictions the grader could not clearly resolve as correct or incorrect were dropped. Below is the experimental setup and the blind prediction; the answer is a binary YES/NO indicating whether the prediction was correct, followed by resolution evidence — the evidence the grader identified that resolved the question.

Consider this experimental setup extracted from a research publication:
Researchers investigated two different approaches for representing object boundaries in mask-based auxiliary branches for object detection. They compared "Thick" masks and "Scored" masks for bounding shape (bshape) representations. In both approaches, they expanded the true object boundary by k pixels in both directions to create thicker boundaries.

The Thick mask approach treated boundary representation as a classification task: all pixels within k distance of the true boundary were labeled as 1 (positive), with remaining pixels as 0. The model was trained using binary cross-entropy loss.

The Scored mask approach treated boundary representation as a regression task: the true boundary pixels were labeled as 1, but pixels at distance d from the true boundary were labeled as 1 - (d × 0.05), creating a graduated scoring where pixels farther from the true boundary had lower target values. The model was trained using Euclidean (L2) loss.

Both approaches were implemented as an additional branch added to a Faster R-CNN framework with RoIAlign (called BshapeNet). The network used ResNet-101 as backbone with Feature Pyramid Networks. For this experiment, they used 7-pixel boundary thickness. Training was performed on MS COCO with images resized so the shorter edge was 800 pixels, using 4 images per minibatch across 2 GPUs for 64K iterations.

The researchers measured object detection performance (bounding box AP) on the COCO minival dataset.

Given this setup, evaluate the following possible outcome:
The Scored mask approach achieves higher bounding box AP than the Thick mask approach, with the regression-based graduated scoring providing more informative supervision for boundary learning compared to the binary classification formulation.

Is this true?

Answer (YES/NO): YES